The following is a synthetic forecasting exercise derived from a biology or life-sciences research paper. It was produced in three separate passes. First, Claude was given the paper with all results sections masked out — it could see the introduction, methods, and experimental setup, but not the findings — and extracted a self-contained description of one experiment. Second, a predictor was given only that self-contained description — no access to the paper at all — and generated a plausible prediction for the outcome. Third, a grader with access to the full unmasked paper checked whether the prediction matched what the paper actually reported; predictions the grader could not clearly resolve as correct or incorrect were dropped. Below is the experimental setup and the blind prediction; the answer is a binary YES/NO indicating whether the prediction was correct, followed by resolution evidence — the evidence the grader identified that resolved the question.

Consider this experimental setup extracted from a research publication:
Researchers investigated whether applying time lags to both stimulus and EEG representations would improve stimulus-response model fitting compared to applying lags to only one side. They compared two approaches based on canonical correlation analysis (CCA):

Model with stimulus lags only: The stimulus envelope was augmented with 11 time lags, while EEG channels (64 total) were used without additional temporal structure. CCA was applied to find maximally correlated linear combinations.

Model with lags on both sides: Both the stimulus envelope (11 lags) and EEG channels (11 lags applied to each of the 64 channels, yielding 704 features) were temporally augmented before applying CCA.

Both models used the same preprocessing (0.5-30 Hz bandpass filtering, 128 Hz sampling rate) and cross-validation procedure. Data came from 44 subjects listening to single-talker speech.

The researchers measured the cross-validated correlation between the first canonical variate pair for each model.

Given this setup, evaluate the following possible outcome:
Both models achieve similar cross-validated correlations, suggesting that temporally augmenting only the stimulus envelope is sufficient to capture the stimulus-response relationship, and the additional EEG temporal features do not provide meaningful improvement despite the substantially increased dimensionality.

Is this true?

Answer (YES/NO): NO